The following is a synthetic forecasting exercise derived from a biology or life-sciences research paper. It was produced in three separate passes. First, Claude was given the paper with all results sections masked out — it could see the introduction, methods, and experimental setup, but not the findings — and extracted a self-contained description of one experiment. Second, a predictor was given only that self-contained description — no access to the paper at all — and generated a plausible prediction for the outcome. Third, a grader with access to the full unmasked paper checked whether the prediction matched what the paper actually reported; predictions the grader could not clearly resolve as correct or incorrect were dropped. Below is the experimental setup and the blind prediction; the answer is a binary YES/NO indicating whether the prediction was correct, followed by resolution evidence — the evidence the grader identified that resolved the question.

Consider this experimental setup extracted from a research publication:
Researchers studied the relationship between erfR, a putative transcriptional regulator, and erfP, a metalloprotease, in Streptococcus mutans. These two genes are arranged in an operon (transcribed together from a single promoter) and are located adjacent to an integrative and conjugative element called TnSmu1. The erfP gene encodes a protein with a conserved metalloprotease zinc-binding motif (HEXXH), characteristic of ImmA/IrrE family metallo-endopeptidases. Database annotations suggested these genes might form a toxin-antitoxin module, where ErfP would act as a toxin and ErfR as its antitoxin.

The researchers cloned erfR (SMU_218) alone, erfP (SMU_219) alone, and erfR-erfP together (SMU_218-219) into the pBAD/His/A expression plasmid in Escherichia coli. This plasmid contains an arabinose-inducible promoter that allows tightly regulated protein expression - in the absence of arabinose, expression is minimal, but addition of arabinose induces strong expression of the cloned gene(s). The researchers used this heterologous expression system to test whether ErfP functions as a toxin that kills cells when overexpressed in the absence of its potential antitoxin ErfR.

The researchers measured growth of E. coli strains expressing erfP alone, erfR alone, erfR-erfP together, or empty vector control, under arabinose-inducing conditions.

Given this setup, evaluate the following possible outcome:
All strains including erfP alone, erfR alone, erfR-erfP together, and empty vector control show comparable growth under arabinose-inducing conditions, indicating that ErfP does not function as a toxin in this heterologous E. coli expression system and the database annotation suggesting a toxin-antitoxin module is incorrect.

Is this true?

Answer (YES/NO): NO